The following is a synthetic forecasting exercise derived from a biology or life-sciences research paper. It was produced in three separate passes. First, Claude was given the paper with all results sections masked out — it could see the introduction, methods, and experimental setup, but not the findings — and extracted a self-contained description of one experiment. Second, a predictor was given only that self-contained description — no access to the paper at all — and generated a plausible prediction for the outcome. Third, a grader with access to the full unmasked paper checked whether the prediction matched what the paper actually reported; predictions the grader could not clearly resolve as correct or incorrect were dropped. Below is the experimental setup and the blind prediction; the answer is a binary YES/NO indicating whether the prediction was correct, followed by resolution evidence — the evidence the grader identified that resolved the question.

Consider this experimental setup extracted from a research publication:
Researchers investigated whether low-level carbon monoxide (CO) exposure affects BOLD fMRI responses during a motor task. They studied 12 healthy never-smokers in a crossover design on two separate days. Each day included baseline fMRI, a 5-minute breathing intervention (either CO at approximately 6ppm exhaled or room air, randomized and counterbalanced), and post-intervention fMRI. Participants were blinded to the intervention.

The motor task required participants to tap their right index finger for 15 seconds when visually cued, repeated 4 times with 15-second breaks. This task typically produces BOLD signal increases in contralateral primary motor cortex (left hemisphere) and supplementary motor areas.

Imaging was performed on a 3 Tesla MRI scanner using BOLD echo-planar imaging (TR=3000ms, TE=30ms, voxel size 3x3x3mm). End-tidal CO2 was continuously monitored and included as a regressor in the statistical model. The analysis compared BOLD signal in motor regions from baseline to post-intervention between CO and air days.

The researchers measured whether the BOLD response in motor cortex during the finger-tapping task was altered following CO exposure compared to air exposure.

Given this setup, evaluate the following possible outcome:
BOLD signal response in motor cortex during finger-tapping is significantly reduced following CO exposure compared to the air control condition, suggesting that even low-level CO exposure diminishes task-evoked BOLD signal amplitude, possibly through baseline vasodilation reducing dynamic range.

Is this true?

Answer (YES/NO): NO